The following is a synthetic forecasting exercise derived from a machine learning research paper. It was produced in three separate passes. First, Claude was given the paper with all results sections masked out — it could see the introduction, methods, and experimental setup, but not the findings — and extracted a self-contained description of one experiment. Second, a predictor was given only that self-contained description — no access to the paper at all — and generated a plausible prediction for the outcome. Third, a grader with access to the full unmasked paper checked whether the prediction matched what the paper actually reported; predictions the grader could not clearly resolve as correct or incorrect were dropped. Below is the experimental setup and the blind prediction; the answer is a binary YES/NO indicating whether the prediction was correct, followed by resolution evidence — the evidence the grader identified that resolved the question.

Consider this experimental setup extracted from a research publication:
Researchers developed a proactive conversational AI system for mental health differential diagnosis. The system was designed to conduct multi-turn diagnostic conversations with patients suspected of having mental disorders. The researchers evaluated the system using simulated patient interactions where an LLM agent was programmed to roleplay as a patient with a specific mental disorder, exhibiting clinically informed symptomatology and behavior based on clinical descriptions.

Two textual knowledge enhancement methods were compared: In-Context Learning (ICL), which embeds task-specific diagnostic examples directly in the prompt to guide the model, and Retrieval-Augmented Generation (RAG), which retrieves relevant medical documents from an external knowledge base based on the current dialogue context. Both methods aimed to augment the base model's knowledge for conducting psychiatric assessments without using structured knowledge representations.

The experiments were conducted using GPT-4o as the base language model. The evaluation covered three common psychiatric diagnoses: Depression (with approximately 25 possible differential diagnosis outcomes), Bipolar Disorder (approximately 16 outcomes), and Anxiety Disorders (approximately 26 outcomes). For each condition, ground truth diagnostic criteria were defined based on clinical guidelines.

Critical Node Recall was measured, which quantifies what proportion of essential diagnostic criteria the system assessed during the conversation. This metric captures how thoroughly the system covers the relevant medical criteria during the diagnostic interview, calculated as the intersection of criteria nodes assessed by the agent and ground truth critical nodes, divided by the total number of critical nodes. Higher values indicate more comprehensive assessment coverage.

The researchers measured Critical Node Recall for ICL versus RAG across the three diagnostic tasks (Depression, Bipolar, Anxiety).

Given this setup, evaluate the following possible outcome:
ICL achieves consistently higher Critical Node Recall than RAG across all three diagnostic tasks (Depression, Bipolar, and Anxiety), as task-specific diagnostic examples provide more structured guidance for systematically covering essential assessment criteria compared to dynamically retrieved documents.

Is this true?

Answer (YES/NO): NO